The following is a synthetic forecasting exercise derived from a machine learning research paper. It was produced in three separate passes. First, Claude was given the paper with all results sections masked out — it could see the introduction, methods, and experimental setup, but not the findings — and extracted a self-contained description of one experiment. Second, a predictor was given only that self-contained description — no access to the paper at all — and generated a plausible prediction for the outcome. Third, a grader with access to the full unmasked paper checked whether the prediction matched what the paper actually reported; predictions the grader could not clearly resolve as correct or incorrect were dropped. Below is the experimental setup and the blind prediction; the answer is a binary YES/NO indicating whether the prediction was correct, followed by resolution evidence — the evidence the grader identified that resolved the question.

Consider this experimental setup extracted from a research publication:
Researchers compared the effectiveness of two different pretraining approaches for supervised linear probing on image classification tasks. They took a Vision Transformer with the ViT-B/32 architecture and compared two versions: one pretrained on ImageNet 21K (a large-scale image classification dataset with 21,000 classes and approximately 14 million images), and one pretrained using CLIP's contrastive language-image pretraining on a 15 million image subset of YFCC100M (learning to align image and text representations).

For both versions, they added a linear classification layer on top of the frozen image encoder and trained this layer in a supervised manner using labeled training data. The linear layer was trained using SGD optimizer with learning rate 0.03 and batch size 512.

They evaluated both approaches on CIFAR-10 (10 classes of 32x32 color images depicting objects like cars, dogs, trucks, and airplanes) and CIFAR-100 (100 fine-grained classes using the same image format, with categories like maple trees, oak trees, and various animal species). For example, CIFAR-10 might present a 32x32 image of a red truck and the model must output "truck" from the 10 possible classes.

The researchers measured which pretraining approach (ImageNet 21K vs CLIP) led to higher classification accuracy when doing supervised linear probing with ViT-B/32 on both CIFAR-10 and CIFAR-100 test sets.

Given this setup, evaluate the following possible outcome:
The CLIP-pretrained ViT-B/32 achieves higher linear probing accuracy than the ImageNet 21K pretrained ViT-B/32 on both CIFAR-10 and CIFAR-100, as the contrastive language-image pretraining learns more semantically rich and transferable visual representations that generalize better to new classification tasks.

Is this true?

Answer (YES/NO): NO